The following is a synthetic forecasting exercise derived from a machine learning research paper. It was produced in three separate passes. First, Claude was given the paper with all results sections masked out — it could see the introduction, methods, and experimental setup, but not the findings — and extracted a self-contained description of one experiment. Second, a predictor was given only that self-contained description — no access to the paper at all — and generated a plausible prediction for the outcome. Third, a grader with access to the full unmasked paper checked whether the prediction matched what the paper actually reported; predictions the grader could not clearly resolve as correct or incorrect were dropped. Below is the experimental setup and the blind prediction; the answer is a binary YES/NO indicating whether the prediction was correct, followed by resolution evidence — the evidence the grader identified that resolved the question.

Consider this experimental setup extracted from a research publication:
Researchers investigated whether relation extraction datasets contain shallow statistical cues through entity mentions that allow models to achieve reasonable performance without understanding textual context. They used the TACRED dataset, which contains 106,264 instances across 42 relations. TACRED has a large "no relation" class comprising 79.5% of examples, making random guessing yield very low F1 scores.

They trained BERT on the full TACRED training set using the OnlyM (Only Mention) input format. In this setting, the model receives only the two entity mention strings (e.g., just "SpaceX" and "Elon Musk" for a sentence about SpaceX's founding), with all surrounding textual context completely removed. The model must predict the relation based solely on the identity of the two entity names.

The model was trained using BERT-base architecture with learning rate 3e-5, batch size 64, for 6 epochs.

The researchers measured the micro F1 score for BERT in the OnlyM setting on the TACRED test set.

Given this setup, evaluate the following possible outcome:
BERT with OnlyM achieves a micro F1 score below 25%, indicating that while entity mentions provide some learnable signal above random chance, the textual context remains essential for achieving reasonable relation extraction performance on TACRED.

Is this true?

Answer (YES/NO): NO